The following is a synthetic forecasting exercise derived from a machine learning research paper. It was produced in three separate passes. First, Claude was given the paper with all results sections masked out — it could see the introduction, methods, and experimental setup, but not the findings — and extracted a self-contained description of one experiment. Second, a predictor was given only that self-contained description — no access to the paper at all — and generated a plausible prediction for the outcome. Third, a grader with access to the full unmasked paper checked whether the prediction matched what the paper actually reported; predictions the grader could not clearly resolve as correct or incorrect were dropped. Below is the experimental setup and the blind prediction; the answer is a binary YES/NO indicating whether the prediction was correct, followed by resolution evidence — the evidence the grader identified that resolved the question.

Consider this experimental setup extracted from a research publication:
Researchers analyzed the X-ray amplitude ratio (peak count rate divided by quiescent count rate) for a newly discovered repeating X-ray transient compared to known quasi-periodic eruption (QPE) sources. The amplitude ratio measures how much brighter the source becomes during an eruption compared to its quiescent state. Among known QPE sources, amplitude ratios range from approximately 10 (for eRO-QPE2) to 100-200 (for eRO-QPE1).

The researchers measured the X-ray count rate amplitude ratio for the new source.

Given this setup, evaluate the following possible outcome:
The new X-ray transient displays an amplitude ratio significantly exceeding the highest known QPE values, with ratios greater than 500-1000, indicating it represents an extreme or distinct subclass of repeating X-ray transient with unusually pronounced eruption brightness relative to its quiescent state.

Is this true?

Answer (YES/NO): NO